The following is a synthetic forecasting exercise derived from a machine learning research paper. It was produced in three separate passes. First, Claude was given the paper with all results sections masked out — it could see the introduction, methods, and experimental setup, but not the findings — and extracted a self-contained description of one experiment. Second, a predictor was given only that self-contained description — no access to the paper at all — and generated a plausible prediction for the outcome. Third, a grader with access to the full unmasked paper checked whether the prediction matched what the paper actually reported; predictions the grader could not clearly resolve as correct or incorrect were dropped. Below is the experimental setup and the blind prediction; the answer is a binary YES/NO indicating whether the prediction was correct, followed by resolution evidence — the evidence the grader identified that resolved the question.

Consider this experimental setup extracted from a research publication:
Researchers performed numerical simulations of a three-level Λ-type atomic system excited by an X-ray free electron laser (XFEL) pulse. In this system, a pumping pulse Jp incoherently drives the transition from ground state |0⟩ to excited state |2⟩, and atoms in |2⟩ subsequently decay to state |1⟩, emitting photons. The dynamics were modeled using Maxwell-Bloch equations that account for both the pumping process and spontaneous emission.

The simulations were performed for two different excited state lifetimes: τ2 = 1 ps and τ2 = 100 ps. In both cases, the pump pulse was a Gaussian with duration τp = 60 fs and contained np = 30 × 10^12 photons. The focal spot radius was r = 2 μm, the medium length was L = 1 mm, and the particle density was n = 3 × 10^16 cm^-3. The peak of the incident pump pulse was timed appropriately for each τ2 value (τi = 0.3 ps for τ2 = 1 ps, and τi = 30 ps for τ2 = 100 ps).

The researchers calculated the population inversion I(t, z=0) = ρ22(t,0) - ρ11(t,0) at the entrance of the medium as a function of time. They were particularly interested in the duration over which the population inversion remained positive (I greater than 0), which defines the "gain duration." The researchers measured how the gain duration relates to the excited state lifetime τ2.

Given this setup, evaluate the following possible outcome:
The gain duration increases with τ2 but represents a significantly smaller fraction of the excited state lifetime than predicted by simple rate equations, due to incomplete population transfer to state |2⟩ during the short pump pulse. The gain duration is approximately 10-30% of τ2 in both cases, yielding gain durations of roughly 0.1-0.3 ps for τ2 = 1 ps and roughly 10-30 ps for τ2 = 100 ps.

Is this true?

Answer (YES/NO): NO